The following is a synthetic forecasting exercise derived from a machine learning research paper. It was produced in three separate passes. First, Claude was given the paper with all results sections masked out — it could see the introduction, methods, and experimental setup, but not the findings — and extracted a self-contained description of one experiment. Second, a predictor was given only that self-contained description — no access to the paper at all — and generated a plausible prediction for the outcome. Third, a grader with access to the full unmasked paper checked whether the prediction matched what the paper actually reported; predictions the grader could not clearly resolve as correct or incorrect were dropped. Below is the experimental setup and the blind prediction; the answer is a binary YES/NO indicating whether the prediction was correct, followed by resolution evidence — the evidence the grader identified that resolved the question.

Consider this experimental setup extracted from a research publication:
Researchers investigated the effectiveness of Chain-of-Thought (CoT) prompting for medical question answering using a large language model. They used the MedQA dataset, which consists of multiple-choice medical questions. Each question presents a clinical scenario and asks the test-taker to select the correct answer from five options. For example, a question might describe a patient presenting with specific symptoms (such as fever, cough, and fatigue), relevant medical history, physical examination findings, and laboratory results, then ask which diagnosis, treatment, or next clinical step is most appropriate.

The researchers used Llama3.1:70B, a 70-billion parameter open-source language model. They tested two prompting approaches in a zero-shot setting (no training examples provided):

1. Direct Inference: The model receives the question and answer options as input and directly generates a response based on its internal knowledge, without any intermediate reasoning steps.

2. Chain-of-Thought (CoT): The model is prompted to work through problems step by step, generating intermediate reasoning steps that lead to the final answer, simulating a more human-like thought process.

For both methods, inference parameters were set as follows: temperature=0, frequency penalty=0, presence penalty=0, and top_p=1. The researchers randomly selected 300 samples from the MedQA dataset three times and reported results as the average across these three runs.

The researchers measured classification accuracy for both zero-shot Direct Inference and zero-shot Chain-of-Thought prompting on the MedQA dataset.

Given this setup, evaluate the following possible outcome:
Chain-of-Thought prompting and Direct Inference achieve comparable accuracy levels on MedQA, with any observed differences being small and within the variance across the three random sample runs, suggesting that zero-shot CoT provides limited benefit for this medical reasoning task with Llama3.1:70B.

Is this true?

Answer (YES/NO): NO